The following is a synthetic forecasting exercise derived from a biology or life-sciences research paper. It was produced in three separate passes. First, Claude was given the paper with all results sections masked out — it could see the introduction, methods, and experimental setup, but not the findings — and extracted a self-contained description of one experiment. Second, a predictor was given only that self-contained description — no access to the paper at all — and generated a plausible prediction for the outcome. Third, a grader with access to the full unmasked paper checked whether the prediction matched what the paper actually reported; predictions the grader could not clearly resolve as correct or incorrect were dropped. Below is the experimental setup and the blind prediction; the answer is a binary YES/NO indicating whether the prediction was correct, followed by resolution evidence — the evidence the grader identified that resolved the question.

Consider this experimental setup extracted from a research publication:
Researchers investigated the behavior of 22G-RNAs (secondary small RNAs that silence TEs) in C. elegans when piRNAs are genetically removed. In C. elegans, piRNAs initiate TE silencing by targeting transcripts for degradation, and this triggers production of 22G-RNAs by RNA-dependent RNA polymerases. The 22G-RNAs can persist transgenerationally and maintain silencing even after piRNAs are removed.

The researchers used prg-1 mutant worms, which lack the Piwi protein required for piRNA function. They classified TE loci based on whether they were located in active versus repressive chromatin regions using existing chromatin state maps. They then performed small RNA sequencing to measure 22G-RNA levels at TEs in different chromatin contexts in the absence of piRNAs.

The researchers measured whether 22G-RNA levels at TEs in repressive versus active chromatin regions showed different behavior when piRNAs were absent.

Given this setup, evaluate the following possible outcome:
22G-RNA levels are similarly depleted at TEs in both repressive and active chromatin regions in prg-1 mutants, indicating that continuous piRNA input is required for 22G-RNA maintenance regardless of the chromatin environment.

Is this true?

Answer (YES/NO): NO